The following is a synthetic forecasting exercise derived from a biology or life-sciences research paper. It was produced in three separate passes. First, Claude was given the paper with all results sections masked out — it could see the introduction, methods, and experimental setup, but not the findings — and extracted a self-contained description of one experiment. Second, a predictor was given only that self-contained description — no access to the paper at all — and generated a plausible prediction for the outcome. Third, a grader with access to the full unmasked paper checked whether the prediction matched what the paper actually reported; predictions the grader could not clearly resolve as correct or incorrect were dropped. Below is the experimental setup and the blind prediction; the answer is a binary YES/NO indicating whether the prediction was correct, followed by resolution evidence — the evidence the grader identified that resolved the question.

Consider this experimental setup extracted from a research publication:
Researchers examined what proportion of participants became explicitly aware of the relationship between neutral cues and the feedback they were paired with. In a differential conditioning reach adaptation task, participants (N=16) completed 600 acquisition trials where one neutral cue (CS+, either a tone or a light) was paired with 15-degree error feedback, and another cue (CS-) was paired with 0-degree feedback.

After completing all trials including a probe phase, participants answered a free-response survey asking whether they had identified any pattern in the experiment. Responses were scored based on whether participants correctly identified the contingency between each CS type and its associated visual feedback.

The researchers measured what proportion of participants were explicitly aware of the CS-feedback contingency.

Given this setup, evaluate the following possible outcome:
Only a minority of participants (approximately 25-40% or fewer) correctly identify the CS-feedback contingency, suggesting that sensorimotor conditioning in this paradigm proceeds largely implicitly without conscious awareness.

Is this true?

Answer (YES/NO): NO